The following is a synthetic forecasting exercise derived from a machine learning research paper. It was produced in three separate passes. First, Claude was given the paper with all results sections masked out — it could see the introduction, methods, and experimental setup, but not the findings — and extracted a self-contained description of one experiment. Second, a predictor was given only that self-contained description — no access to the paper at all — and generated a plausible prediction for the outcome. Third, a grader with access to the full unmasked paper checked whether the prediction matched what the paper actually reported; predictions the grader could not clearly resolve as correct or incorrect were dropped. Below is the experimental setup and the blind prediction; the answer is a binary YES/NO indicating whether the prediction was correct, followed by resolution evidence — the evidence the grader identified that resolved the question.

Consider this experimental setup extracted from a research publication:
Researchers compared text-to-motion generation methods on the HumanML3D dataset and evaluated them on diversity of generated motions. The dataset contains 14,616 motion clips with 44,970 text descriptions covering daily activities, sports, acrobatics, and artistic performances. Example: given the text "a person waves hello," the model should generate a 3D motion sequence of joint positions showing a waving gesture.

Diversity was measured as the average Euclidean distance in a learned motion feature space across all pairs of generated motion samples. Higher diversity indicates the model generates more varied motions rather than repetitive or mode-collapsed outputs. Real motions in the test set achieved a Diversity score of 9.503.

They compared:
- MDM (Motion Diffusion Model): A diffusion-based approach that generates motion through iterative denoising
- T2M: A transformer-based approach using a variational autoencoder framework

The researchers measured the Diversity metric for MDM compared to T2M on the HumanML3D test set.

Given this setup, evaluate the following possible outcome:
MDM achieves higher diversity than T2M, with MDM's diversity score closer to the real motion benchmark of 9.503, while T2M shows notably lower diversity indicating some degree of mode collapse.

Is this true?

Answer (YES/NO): NO